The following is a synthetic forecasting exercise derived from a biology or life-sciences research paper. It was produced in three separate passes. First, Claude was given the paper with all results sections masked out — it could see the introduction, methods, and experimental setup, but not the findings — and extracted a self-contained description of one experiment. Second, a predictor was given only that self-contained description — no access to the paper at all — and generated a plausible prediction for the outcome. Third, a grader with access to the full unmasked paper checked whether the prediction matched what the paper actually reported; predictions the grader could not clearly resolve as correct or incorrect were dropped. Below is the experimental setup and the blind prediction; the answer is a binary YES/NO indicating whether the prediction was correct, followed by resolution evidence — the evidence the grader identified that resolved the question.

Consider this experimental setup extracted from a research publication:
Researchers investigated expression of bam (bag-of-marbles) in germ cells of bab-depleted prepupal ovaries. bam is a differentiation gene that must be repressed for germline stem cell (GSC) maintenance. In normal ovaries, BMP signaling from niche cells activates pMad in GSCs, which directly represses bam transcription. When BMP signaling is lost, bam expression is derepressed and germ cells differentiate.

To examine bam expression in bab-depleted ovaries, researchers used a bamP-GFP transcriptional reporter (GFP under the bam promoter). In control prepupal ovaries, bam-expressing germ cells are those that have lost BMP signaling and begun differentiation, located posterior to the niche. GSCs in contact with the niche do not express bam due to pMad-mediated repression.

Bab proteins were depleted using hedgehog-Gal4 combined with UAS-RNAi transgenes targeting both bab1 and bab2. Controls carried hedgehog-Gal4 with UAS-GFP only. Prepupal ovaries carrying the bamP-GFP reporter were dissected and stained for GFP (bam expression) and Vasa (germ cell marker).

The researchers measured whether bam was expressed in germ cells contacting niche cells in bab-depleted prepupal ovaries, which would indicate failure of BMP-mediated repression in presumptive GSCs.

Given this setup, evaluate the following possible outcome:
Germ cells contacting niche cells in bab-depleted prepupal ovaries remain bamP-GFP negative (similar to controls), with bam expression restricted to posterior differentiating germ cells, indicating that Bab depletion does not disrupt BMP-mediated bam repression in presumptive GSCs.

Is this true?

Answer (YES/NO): NO